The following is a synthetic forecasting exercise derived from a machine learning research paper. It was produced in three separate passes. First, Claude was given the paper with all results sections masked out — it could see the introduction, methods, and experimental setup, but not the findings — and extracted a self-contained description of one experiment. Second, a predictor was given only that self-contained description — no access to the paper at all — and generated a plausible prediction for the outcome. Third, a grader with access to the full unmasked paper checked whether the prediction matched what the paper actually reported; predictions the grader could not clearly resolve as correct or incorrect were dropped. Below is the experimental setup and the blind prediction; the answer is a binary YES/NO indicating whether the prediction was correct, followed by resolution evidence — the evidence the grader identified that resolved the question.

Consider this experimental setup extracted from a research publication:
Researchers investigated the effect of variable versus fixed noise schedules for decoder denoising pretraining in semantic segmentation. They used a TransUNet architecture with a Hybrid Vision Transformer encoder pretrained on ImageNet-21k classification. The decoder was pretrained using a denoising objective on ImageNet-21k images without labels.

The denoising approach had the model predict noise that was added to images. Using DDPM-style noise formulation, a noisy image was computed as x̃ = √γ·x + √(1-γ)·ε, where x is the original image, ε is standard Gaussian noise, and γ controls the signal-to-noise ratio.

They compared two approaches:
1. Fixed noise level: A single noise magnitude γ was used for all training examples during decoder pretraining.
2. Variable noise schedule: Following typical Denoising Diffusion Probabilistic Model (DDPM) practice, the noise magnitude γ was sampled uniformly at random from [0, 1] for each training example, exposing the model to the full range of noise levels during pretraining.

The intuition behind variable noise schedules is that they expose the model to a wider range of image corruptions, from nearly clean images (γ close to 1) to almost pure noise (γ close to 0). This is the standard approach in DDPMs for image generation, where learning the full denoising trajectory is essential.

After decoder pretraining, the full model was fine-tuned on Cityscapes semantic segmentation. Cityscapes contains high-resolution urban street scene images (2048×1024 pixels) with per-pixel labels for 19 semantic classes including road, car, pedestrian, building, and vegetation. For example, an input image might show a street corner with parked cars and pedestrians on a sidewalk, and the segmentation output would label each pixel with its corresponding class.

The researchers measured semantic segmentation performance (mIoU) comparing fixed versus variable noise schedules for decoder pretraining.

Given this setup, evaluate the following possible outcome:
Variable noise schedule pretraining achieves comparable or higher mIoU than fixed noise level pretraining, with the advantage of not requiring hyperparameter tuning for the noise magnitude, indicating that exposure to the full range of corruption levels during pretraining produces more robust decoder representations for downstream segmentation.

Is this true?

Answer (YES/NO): NO